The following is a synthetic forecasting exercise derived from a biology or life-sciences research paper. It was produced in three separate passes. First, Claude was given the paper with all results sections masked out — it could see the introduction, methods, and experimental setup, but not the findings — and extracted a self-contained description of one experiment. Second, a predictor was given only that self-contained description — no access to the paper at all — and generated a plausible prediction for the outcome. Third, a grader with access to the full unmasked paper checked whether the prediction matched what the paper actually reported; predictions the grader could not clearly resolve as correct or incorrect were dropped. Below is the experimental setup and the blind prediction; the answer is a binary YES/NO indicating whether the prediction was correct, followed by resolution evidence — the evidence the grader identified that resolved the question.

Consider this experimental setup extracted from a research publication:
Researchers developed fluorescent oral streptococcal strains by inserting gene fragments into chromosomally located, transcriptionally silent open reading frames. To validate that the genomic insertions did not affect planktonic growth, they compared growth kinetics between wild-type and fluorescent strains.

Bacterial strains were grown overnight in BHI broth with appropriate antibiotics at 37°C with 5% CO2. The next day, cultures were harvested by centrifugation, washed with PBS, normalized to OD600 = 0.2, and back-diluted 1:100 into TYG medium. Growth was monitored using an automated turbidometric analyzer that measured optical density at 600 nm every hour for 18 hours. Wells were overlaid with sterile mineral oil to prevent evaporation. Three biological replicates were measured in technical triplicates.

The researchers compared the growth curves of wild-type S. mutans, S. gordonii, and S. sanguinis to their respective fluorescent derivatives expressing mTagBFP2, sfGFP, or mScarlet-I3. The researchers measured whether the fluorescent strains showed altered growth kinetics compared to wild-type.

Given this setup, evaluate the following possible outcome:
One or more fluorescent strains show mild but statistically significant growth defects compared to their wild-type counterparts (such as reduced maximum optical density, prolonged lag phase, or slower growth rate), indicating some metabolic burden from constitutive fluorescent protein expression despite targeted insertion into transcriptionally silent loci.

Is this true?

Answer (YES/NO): NO